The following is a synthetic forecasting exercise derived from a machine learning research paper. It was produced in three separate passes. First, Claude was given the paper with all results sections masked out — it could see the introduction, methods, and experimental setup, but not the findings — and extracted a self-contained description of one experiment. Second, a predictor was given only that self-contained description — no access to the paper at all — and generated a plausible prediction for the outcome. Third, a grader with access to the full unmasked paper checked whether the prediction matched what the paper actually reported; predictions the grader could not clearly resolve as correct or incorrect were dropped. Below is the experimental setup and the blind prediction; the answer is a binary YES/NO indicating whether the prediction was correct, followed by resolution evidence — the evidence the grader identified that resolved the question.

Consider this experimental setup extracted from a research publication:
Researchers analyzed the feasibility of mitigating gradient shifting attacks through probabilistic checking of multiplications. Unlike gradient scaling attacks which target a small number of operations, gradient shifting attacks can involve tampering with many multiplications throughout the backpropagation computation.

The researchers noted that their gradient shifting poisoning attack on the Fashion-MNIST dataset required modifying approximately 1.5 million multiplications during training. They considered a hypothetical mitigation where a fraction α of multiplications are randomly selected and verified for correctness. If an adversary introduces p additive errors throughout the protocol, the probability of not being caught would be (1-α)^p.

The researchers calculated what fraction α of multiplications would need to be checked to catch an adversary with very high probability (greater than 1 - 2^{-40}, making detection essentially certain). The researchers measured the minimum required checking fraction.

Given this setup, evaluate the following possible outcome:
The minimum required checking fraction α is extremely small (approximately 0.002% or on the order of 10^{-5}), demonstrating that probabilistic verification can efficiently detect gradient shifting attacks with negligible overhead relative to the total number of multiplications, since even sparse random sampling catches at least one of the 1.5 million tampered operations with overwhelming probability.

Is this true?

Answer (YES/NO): YES